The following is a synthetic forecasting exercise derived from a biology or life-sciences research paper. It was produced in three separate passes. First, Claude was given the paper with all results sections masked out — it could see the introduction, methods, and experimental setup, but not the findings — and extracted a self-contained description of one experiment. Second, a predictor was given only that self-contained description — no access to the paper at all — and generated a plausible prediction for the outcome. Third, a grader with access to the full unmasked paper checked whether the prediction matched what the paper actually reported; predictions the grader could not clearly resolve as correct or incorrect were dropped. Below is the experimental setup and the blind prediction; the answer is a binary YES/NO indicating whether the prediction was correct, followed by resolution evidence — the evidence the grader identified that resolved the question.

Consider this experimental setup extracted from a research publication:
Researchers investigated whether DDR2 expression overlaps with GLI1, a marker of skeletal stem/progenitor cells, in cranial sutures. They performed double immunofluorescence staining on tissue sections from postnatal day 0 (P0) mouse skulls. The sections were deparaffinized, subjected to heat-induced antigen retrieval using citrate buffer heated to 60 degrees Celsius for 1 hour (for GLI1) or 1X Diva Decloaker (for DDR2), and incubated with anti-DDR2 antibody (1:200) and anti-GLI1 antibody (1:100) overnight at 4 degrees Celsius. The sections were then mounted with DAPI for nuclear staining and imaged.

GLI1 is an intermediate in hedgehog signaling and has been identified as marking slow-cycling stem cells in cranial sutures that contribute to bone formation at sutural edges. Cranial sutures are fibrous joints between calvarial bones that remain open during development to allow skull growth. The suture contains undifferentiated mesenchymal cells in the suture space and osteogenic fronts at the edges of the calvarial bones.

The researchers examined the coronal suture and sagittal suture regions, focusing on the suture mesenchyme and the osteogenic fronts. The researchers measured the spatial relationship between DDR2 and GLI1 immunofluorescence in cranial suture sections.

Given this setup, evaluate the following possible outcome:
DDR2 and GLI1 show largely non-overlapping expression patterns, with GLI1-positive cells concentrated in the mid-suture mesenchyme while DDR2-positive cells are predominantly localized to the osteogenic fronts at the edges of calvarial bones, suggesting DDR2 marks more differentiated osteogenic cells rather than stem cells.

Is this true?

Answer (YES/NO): NO